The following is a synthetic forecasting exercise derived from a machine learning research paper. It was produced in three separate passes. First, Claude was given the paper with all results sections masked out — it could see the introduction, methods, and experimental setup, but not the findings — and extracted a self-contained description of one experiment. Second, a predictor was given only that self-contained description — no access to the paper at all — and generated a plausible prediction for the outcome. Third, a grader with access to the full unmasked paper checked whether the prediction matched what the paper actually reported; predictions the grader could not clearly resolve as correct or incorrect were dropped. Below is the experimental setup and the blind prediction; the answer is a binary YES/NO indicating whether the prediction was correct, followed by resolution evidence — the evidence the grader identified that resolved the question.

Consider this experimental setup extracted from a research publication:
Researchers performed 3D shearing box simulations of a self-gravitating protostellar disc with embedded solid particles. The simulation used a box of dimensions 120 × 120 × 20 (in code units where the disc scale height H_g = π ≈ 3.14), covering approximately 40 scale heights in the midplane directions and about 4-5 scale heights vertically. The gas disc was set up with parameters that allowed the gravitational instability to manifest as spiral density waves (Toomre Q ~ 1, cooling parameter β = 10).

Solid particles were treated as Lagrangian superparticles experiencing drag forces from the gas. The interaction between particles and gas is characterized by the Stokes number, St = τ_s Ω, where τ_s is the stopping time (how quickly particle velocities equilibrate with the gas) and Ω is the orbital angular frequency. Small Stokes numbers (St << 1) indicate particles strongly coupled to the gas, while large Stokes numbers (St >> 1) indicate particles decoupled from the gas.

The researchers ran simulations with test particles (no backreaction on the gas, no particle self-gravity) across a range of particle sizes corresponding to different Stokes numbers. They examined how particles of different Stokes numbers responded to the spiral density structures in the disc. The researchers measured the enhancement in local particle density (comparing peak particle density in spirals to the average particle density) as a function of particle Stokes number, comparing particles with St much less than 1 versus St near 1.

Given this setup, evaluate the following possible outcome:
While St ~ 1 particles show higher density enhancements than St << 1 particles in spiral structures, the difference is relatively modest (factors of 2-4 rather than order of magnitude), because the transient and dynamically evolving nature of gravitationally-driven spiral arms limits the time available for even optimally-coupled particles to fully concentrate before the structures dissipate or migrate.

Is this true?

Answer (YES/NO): NO